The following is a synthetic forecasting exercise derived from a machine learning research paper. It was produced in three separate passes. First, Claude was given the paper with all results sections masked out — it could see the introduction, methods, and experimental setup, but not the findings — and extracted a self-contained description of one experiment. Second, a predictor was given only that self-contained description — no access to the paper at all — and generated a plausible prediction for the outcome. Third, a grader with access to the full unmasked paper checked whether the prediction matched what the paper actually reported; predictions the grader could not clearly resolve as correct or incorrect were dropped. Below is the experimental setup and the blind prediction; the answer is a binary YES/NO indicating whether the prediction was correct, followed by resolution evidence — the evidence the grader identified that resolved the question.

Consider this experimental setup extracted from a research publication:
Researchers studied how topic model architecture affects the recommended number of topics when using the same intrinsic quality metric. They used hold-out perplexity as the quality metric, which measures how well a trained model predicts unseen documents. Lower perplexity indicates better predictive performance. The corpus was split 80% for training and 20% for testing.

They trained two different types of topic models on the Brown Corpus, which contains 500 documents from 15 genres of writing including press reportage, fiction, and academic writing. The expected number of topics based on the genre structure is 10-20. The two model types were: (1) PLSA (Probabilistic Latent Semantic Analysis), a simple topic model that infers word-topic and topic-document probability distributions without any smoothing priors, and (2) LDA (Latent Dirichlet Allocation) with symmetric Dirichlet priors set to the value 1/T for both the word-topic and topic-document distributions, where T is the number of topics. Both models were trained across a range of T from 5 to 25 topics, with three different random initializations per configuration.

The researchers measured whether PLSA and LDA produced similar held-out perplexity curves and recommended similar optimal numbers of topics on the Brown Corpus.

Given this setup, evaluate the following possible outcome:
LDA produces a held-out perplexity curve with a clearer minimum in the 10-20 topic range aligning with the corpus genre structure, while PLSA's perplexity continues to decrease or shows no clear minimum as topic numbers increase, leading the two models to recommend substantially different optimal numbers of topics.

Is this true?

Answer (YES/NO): NO